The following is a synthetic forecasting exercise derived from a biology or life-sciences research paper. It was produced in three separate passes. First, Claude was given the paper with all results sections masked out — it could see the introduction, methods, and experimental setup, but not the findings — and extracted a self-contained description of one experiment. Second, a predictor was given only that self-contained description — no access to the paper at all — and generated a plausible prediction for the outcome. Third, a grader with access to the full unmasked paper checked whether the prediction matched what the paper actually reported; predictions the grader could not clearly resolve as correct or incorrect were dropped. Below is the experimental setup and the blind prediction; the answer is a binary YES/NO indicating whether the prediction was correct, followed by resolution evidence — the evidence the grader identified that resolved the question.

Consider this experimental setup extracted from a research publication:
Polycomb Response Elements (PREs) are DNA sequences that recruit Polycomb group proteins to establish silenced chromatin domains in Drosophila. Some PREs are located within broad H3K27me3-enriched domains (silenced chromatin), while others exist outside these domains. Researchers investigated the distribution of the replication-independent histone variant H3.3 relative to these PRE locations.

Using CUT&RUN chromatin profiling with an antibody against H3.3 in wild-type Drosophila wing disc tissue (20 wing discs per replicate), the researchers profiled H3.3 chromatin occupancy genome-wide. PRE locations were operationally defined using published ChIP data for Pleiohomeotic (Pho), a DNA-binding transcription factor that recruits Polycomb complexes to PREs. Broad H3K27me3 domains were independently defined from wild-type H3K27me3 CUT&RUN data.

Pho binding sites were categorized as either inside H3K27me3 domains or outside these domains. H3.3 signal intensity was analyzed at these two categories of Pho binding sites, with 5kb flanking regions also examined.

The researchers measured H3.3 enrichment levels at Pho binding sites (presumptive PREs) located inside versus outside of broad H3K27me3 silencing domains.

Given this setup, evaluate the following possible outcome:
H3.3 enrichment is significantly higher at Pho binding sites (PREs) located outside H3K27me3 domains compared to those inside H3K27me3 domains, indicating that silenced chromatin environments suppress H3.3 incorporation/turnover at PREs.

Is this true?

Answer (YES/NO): YES